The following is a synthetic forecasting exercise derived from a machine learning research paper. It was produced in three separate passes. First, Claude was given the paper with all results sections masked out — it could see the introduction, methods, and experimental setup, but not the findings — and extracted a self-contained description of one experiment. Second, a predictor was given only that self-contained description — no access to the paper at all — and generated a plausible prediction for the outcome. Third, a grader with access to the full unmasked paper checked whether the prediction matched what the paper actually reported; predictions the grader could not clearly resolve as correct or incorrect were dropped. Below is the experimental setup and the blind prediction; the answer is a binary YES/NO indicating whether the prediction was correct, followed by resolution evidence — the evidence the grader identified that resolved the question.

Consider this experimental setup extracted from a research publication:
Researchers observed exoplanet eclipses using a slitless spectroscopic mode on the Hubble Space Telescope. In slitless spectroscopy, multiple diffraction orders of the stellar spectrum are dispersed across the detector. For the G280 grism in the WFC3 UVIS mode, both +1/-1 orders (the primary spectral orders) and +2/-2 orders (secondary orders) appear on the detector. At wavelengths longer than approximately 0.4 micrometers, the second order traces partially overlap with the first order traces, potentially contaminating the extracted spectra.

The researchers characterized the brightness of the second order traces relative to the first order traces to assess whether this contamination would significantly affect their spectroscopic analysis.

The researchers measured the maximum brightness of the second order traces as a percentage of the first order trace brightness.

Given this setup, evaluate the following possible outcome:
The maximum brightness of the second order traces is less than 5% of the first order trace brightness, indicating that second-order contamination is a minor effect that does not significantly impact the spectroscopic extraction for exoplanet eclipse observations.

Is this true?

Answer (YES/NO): YES